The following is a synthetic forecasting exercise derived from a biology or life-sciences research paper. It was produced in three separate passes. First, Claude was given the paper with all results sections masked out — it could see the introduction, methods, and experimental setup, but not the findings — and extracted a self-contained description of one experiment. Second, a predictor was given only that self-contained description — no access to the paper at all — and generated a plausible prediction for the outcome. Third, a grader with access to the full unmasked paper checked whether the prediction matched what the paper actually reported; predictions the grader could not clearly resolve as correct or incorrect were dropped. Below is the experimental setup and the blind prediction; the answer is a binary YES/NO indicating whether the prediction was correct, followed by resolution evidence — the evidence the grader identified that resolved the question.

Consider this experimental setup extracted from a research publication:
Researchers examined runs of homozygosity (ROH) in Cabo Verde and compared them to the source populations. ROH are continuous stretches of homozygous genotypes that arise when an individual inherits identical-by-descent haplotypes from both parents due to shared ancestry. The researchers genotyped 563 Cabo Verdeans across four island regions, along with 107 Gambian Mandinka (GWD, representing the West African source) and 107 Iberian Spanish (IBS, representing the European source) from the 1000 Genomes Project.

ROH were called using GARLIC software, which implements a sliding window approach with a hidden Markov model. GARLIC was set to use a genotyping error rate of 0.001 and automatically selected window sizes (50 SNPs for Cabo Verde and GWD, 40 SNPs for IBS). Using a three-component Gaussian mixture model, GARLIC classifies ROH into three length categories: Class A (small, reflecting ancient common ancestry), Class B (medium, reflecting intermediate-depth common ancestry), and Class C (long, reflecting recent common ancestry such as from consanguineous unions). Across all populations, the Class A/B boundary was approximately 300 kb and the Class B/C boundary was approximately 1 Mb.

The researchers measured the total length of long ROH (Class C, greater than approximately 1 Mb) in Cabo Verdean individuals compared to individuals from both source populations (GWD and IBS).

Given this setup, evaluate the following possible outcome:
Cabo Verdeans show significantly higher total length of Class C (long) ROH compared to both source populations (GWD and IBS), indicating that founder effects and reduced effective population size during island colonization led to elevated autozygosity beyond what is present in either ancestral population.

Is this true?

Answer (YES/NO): NO